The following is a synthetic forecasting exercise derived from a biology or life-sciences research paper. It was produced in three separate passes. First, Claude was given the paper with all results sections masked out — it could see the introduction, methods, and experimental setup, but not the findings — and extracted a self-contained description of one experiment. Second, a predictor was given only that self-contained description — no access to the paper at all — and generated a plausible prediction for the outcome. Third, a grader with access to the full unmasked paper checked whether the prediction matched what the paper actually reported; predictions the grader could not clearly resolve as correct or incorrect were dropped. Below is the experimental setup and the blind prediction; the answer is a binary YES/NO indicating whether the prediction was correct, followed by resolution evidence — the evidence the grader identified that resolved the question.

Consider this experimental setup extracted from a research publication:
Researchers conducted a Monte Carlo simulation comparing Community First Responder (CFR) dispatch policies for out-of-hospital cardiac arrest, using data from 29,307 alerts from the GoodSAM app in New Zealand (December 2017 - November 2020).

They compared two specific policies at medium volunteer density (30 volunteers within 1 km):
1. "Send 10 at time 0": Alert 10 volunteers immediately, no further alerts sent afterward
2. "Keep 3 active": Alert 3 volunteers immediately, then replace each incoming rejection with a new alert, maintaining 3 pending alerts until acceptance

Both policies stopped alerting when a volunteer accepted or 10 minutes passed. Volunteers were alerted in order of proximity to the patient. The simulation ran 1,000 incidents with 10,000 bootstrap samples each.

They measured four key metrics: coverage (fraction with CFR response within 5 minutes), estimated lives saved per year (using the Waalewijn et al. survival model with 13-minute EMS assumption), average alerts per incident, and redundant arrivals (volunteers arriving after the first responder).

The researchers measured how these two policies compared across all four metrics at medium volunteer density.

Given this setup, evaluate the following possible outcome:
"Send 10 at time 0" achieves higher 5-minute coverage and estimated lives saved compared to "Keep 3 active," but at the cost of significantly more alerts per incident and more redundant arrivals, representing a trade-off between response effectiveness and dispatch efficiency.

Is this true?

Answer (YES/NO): YES